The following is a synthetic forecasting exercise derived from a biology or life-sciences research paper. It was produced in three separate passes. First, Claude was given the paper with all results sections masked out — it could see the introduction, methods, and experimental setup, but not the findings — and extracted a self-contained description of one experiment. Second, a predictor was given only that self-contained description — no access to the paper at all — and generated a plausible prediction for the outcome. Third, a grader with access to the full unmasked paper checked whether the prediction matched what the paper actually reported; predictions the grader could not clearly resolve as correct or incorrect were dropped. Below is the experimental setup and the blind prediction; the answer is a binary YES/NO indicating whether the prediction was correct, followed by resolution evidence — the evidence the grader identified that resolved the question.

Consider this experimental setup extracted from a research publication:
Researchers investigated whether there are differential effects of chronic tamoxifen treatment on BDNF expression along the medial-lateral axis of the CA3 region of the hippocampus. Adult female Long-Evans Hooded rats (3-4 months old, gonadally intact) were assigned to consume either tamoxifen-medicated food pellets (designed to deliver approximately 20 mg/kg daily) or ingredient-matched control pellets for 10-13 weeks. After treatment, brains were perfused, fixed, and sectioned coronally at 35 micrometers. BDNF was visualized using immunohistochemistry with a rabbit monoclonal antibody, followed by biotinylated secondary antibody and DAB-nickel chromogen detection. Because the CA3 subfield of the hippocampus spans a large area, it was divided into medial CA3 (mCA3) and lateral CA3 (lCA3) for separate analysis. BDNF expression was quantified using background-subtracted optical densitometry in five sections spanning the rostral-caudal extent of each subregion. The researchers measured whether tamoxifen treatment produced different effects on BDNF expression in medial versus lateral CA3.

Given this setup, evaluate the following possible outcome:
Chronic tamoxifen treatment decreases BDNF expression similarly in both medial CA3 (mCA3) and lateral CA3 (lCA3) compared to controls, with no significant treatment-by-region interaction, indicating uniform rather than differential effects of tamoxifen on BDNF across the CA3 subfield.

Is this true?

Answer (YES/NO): NO